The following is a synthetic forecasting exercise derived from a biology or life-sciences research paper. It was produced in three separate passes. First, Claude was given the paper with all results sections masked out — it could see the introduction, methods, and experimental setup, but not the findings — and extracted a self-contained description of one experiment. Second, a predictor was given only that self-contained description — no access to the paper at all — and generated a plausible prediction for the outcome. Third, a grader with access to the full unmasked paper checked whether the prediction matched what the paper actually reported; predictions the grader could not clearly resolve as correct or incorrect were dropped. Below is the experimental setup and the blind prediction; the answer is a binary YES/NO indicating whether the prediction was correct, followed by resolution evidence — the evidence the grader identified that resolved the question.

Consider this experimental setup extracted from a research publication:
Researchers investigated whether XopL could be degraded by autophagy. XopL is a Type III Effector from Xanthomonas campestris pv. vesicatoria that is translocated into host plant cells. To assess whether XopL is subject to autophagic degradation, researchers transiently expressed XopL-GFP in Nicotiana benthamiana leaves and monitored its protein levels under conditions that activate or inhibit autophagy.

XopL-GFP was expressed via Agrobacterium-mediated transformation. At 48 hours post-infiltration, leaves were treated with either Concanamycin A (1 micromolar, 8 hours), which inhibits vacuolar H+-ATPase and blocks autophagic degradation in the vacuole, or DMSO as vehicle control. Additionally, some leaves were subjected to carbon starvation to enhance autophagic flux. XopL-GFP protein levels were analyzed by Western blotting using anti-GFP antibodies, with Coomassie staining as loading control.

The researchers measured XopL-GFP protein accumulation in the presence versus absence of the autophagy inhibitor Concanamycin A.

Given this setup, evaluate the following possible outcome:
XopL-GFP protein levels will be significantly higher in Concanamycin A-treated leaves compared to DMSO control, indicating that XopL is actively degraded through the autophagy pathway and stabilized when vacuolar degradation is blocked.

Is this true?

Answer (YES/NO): YES